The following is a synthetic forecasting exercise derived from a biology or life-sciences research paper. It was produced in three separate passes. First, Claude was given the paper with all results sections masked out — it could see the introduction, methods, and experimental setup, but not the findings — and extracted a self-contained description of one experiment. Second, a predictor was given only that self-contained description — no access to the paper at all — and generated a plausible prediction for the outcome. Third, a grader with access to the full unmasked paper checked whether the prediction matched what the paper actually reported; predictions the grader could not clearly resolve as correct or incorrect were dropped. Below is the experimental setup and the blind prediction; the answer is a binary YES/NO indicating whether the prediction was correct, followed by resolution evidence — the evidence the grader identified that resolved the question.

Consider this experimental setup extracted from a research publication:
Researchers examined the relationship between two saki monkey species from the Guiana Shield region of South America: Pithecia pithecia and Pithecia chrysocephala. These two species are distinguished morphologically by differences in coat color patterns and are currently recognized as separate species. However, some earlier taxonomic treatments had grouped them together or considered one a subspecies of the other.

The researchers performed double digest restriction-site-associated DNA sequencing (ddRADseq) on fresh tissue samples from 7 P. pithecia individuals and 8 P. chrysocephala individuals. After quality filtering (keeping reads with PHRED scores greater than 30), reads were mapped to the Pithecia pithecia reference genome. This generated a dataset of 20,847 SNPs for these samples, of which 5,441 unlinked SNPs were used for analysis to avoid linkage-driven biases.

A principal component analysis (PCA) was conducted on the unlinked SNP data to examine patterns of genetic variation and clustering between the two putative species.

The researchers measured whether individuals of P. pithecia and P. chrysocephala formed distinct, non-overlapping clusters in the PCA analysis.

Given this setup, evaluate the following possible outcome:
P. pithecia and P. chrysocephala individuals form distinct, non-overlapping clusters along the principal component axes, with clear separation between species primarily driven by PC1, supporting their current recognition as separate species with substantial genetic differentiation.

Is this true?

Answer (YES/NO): NO